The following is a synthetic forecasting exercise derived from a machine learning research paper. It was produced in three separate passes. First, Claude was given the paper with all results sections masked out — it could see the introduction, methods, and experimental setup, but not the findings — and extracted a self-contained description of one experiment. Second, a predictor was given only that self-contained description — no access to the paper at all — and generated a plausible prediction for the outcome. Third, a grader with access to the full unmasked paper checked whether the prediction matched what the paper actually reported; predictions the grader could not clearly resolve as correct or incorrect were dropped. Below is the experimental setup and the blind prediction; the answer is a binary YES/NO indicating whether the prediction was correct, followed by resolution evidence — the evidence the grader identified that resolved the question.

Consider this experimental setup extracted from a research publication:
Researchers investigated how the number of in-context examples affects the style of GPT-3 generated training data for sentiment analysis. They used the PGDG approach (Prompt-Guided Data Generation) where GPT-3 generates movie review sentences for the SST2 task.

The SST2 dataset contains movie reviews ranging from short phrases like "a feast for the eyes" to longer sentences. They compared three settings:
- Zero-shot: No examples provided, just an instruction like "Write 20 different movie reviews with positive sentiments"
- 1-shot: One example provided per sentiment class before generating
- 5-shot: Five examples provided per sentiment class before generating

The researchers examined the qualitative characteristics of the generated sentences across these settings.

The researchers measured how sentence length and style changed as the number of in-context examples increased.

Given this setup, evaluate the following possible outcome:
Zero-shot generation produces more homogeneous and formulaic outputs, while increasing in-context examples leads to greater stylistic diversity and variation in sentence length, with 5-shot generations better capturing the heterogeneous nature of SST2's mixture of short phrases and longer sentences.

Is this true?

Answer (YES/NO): NO